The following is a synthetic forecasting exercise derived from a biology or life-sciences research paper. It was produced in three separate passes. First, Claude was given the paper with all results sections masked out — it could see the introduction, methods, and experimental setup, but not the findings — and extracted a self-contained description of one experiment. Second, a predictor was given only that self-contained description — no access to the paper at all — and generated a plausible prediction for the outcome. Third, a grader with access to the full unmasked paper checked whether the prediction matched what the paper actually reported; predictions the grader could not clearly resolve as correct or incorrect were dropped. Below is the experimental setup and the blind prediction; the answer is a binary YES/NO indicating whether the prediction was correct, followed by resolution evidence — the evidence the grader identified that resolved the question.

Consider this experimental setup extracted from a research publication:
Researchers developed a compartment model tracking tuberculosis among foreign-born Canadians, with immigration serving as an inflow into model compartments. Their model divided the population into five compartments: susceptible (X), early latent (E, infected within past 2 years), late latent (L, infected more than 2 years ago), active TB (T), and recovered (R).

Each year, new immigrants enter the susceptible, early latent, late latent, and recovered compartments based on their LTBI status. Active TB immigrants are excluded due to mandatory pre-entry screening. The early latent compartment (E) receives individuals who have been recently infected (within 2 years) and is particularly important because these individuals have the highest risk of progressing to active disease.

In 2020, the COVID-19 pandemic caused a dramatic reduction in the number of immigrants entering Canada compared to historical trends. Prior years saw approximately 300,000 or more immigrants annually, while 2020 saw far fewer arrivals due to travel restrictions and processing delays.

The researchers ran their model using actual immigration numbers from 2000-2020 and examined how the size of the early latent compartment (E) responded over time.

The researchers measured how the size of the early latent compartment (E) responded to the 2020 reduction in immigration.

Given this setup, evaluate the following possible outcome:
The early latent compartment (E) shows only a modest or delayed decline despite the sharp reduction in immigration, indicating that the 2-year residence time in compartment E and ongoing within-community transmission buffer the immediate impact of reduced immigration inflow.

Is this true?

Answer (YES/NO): NO